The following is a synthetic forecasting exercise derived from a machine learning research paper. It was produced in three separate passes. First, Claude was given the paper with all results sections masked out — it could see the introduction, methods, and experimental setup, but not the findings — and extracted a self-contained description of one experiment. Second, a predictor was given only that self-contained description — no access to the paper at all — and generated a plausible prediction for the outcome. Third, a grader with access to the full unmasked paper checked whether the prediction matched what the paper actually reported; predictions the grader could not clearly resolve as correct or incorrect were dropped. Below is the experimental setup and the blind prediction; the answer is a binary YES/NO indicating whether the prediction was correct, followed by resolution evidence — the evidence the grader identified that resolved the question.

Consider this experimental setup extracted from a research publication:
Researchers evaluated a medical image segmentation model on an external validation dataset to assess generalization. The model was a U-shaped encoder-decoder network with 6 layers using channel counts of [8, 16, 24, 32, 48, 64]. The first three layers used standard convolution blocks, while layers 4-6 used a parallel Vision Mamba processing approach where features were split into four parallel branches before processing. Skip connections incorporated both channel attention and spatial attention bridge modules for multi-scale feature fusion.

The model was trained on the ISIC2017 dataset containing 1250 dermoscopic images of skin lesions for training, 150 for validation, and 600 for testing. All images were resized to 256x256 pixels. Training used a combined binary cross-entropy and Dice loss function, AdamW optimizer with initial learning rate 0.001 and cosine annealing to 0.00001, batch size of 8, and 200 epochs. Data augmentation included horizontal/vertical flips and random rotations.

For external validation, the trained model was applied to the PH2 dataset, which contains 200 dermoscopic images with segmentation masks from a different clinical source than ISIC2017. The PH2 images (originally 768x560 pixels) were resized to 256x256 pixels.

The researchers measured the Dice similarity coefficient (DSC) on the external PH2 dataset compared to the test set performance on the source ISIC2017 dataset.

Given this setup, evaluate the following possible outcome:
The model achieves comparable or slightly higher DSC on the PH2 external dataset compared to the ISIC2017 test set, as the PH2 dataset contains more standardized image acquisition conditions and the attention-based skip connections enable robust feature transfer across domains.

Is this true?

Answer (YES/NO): YES